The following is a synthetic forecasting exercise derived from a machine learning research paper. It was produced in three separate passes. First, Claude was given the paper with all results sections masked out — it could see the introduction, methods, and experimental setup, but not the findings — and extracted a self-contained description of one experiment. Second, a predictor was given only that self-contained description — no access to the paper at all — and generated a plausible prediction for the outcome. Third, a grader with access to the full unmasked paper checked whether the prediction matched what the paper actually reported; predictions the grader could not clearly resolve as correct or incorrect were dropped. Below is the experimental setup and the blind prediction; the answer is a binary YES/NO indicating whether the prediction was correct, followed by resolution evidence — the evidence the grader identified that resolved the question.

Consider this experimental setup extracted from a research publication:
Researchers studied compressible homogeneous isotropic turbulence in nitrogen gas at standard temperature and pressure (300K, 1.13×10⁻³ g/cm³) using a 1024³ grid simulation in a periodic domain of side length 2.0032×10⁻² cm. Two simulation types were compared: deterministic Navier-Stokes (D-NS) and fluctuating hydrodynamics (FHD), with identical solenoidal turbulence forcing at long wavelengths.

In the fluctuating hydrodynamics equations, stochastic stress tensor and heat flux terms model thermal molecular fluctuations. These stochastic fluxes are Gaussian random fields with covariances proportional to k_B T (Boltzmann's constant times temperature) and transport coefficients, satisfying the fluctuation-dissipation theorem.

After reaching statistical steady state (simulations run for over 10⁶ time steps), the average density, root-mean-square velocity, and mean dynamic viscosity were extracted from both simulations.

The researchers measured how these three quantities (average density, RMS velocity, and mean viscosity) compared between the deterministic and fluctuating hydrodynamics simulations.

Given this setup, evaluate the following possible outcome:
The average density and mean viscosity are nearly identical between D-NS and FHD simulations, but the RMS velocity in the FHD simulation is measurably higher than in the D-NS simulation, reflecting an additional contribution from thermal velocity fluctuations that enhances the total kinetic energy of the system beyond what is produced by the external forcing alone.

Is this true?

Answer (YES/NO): NO